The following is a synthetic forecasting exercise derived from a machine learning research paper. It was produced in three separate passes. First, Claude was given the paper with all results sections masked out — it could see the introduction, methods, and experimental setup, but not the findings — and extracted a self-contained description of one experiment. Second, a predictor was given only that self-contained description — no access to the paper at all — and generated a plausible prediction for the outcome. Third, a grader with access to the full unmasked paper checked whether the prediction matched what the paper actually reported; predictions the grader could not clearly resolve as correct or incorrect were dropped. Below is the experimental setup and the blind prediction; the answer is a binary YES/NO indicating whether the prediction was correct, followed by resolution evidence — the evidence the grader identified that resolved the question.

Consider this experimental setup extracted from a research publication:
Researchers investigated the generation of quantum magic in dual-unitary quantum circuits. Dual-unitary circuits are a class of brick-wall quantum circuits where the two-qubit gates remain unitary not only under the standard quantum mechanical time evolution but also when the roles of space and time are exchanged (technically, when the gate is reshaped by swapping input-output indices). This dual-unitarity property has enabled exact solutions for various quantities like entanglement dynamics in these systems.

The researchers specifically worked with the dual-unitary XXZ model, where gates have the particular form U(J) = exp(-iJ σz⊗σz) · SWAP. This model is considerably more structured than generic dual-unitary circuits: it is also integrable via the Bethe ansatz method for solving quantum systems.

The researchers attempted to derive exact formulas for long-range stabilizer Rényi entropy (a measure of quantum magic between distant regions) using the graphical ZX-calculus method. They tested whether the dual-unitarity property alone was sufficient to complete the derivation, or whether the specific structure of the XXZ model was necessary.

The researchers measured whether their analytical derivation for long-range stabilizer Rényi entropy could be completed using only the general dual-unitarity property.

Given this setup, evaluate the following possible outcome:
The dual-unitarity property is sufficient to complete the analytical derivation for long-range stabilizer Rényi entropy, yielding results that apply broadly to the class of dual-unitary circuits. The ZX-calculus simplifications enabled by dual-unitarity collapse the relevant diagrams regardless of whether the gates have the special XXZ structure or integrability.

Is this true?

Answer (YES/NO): NO